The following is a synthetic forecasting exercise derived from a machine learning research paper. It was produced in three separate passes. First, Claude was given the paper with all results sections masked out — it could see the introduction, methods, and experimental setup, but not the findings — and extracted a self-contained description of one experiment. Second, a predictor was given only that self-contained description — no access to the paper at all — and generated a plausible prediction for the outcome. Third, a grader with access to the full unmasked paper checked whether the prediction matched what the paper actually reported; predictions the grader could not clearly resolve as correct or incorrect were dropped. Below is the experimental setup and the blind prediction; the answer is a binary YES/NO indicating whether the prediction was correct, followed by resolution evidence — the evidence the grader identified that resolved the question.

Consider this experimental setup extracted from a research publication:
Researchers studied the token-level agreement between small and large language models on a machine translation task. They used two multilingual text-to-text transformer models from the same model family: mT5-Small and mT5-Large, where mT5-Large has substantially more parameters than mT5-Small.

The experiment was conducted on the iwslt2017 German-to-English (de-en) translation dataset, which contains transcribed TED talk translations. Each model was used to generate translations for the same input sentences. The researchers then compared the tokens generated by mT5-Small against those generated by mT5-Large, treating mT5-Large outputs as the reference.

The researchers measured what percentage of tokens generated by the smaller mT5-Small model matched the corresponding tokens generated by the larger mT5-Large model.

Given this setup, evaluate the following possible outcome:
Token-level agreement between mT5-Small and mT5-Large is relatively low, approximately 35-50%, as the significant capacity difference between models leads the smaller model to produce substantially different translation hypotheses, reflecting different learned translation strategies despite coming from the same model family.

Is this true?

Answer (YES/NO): NO